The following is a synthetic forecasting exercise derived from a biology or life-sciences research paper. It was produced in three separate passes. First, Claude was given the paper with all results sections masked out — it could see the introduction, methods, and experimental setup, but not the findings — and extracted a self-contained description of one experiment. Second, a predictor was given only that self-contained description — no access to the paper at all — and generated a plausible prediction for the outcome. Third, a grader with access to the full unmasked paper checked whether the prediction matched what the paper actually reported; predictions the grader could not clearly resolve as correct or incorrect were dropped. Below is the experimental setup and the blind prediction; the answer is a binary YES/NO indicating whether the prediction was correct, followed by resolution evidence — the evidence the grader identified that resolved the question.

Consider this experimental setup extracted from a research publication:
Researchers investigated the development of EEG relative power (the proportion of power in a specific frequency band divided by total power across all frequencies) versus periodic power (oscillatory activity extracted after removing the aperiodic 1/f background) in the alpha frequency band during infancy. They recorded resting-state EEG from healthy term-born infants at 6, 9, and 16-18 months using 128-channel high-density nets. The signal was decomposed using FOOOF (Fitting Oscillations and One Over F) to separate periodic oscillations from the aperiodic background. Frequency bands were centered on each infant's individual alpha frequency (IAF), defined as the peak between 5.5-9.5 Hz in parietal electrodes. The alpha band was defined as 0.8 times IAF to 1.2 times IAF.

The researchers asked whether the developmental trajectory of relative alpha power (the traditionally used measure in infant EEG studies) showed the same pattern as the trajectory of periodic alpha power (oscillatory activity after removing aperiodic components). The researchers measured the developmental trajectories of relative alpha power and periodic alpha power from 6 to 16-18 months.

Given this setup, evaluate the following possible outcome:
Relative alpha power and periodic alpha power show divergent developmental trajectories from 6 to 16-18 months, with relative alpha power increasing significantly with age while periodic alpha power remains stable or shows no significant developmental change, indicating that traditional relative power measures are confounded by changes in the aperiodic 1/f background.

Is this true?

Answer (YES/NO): NO